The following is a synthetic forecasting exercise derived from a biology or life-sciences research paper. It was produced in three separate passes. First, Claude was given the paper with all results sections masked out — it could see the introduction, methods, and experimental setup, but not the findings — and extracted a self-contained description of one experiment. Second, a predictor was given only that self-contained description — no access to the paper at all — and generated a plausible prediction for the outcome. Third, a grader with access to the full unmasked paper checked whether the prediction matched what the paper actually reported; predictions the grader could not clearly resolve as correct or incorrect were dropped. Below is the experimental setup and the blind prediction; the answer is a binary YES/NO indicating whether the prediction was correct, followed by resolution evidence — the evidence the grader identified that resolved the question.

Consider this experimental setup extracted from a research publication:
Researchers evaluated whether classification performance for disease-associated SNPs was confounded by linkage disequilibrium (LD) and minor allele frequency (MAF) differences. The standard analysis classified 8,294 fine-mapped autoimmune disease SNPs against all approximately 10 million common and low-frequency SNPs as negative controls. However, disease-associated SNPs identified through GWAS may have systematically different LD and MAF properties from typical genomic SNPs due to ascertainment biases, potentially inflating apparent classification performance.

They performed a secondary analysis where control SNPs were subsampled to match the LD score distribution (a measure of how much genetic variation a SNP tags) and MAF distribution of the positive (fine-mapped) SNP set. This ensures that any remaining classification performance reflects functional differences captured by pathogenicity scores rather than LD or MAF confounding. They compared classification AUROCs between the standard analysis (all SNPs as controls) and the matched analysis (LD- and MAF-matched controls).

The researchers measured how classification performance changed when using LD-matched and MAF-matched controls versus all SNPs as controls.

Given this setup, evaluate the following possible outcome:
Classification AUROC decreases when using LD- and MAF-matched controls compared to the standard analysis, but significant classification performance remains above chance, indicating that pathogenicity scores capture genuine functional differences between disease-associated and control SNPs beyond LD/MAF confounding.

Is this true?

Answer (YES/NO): NO